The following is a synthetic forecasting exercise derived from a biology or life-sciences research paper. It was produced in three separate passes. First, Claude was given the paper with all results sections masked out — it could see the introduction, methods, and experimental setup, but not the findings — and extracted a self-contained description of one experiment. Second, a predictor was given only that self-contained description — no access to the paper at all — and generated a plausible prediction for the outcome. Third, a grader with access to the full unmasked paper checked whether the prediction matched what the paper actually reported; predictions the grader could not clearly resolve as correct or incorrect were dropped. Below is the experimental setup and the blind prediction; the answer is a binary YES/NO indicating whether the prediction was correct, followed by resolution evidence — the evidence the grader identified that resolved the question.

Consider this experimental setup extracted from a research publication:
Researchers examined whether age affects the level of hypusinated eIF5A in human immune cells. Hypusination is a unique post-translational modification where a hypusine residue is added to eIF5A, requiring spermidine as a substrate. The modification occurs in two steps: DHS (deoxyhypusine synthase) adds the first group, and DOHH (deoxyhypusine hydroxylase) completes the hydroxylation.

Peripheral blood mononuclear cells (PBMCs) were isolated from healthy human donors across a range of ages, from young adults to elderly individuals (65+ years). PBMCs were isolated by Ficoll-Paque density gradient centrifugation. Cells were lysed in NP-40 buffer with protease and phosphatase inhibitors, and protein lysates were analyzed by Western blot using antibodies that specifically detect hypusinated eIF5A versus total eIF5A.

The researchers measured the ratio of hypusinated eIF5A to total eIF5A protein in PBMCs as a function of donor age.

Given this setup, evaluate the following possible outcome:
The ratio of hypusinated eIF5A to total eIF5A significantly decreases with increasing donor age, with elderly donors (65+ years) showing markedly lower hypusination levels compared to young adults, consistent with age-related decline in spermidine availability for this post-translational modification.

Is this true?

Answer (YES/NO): YES